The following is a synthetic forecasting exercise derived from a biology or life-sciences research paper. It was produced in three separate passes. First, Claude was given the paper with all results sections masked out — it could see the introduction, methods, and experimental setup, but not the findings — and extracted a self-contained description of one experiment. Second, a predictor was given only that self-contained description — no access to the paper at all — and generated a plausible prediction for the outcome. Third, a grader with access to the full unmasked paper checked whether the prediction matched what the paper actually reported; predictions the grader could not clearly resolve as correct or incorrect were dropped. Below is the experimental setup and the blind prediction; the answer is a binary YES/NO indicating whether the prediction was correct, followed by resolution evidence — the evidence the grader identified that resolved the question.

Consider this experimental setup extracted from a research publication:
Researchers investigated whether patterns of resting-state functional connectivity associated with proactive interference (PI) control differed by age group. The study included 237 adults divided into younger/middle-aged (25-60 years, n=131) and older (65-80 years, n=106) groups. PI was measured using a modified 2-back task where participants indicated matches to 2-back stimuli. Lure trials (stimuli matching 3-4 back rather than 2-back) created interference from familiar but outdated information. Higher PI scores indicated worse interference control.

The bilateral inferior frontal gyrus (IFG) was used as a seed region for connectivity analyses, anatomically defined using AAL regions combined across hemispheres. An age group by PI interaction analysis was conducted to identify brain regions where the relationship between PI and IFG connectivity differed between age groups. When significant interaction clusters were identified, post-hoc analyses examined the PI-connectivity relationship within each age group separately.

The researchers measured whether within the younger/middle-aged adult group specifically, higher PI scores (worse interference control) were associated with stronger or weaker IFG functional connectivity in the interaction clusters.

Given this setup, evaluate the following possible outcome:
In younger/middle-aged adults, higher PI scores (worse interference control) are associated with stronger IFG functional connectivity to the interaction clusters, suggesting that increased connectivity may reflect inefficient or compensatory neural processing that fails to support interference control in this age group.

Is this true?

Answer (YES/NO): NO